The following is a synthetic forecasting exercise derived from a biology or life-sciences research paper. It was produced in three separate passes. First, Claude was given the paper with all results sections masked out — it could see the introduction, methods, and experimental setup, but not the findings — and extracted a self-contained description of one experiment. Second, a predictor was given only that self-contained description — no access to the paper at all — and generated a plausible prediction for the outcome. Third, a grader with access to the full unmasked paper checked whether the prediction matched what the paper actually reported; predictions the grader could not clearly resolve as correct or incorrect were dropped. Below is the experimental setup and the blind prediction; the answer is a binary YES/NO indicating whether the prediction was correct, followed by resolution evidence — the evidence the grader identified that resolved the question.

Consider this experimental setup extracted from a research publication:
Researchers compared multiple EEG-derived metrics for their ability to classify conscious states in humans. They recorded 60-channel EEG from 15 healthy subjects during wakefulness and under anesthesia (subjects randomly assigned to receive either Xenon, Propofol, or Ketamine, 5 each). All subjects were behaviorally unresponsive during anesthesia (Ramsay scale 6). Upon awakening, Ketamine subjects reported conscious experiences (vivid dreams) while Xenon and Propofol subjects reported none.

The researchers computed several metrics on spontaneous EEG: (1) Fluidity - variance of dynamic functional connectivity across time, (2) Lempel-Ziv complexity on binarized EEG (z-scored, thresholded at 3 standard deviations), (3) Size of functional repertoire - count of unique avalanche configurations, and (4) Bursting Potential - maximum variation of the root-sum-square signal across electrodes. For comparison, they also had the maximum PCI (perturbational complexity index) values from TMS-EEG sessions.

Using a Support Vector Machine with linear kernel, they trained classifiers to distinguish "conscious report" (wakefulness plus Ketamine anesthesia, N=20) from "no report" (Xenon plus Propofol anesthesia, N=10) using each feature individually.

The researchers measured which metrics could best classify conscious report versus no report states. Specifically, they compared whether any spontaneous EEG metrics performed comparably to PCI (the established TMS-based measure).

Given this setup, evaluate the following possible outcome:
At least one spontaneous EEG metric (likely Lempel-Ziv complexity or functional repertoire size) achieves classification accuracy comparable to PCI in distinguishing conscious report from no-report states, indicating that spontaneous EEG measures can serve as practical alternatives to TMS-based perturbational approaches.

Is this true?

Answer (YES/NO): YES